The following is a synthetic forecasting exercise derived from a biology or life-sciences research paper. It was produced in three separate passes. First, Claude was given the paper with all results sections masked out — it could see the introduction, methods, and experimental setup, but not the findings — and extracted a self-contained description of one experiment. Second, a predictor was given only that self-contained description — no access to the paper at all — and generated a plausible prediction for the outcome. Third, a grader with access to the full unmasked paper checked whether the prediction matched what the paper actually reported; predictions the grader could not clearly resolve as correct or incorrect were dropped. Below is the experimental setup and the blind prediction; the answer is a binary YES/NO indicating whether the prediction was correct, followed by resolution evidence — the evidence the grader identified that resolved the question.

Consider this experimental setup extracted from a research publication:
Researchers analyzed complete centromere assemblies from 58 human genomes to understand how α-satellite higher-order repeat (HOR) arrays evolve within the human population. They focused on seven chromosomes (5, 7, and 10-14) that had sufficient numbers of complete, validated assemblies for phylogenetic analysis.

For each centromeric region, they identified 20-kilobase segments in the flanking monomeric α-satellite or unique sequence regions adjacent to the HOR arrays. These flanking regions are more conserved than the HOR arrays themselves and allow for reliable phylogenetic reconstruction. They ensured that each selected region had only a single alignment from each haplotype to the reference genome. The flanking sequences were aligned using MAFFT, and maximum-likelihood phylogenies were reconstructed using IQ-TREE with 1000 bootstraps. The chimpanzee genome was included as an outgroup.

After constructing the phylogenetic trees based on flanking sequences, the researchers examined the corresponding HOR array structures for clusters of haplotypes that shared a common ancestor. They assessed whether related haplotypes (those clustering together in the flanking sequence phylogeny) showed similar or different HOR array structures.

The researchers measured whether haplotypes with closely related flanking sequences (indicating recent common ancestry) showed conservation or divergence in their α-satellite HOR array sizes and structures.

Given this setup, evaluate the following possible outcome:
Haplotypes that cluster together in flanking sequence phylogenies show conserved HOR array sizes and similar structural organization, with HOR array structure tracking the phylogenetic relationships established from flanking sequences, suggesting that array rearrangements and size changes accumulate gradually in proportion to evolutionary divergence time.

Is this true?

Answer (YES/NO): NO